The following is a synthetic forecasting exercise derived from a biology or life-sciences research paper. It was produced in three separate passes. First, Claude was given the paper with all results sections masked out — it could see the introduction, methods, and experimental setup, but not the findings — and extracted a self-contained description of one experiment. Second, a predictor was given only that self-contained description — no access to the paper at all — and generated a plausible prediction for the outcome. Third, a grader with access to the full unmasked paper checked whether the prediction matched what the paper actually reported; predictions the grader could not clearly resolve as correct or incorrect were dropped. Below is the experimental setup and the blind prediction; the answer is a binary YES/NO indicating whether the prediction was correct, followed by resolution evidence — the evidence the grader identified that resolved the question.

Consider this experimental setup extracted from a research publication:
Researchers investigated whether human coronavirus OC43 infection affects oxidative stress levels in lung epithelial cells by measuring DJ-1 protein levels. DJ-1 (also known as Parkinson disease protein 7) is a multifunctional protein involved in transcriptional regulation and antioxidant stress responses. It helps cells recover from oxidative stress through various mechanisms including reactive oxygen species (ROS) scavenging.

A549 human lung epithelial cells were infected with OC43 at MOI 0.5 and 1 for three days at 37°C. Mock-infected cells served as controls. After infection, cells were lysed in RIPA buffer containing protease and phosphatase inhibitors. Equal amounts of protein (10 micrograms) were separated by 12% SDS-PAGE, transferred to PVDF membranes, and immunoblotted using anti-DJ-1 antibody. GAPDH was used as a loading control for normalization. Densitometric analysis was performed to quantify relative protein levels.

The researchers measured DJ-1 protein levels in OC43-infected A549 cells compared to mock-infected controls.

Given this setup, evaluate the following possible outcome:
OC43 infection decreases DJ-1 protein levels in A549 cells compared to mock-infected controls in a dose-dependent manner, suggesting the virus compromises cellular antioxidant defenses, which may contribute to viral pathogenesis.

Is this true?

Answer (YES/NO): NO